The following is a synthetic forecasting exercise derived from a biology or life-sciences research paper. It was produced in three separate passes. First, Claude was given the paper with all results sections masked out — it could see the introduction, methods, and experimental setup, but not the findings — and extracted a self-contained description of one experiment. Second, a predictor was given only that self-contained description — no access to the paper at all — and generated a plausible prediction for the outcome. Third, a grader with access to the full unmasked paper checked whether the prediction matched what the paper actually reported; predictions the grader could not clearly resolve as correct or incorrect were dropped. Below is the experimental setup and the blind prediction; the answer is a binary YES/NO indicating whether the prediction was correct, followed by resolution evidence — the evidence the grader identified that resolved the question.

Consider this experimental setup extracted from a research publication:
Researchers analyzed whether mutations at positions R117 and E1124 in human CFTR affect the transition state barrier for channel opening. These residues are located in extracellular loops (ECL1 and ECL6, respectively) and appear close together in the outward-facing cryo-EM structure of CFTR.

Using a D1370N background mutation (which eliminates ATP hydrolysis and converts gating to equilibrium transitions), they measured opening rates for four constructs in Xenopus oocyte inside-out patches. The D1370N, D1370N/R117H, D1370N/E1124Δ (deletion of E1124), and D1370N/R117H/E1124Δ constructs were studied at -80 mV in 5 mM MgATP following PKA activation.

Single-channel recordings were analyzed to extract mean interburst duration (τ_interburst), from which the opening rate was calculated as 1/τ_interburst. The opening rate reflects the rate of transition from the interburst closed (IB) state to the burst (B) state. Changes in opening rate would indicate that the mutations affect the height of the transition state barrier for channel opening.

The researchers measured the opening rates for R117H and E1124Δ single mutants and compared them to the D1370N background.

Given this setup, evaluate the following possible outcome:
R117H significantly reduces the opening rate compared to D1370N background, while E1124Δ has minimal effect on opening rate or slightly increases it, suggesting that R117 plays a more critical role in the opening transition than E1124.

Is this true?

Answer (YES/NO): NO